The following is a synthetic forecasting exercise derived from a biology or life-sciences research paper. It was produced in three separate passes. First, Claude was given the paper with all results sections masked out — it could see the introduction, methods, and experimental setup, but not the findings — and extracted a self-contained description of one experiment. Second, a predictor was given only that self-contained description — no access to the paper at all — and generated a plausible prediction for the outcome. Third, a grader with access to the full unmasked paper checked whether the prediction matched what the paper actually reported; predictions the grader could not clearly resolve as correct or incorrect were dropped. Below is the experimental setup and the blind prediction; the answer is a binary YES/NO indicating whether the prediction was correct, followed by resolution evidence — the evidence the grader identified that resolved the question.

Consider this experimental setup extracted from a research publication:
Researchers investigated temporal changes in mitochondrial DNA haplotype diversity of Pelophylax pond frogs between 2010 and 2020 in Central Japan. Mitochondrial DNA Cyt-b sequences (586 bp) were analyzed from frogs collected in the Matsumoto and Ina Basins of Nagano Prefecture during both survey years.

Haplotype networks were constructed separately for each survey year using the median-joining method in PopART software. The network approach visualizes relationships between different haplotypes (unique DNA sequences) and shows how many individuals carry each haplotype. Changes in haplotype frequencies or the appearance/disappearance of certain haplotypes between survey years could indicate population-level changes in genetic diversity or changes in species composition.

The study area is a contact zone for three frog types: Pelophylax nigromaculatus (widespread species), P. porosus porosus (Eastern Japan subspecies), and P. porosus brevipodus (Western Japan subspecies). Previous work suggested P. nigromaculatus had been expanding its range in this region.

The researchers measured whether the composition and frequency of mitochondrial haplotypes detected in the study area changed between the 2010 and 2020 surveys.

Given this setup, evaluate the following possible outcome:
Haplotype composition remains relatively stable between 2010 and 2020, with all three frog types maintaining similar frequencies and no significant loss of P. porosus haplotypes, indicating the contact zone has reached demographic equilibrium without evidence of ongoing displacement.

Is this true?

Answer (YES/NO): NO